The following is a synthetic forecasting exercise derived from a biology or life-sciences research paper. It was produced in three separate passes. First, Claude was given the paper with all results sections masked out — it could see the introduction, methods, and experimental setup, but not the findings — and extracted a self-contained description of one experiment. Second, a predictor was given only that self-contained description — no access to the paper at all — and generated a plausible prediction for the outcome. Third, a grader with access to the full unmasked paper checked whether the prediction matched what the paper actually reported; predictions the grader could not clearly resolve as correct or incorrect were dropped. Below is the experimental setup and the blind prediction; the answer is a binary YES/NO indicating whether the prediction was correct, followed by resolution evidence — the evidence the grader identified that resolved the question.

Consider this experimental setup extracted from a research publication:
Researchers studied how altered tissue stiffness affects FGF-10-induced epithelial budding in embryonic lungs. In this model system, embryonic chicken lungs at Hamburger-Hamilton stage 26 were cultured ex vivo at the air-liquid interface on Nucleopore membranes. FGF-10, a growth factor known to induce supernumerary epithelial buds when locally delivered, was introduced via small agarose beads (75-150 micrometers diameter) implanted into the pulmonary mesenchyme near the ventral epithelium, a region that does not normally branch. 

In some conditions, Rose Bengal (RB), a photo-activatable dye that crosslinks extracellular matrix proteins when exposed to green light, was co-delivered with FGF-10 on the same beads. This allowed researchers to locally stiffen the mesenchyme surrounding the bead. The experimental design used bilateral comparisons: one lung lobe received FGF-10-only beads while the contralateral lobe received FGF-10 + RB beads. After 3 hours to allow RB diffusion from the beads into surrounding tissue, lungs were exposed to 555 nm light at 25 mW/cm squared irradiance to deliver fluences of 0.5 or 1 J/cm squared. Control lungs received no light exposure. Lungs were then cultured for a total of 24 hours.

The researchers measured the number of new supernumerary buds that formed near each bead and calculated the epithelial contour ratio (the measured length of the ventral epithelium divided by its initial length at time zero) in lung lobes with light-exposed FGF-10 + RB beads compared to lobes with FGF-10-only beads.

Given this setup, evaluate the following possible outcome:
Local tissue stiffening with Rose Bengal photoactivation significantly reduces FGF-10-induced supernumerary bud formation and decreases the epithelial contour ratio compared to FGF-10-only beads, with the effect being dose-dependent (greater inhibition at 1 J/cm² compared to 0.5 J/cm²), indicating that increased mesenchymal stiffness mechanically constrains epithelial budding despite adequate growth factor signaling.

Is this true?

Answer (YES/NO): YES